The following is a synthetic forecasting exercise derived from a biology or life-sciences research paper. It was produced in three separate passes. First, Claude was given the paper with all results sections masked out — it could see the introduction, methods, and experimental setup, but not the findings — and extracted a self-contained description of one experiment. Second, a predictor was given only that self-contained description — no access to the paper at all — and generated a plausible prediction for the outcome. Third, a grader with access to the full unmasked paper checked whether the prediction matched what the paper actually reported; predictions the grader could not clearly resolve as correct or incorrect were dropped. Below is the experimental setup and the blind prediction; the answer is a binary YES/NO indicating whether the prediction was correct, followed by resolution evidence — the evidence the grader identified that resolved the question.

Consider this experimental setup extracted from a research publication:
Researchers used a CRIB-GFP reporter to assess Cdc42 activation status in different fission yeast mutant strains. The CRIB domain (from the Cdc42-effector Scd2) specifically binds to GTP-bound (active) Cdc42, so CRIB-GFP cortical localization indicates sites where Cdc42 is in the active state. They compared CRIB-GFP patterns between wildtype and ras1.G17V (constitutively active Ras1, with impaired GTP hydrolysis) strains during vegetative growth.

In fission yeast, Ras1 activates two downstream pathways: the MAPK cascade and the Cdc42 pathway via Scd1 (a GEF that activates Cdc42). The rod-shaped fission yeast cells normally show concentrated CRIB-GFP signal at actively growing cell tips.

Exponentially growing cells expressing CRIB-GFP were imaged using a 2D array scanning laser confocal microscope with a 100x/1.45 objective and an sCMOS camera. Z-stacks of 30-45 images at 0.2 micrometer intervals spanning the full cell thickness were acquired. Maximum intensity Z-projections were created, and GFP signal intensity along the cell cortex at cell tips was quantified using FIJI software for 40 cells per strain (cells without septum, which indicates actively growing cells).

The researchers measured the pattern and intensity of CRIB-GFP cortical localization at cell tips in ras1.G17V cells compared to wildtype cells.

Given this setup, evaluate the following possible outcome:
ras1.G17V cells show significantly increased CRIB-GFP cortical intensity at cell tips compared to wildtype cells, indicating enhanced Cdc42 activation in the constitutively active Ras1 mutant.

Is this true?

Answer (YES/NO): YES